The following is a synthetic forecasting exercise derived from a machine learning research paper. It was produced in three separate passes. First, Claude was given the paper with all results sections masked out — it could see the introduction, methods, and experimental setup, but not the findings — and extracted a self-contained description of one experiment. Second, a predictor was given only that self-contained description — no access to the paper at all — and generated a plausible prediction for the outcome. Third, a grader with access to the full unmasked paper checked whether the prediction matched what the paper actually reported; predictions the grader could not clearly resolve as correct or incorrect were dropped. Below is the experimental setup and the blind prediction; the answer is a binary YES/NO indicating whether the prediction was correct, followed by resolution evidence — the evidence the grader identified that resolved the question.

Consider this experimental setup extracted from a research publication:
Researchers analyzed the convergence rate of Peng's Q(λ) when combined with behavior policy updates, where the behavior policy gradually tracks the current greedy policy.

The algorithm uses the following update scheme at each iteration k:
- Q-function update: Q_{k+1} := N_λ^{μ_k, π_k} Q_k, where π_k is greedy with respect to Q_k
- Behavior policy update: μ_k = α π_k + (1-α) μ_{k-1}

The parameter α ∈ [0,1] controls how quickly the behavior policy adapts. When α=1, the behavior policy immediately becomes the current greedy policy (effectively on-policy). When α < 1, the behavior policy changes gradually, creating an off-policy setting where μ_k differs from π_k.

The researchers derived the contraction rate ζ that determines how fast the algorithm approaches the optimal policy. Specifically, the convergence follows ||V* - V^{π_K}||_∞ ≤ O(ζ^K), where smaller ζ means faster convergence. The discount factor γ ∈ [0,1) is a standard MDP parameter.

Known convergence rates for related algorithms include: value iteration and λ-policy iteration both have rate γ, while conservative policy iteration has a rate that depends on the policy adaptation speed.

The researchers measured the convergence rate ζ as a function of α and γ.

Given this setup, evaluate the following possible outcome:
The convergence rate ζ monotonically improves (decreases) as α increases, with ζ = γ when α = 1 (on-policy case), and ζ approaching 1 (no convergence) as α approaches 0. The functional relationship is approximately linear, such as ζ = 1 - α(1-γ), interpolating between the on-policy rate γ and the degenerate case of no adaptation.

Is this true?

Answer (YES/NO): YES